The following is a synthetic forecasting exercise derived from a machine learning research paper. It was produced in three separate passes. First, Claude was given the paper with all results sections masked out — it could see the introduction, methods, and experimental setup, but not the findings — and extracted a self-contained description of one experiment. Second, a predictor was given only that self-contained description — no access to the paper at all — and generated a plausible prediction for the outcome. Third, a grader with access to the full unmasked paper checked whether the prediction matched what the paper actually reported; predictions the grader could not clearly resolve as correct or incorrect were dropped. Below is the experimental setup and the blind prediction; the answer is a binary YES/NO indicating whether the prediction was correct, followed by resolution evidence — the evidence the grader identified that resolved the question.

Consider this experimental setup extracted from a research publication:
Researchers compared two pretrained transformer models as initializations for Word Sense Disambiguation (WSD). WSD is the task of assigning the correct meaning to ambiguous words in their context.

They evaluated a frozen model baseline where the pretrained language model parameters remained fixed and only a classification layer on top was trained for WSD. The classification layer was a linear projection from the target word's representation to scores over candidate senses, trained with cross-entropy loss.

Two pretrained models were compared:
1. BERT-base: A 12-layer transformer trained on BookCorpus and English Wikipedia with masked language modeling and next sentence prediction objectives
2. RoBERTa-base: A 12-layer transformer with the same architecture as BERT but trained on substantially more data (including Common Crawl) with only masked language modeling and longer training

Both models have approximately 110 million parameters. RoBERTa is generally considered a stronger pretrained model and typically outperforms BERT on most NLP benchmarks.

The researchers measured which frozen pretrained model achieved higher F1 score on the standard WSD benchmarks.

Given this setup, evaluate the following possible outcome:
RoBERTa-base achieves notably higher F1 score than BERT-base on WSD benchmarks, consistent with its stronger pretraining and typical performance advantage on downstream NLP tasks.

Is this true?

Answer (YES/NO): NO